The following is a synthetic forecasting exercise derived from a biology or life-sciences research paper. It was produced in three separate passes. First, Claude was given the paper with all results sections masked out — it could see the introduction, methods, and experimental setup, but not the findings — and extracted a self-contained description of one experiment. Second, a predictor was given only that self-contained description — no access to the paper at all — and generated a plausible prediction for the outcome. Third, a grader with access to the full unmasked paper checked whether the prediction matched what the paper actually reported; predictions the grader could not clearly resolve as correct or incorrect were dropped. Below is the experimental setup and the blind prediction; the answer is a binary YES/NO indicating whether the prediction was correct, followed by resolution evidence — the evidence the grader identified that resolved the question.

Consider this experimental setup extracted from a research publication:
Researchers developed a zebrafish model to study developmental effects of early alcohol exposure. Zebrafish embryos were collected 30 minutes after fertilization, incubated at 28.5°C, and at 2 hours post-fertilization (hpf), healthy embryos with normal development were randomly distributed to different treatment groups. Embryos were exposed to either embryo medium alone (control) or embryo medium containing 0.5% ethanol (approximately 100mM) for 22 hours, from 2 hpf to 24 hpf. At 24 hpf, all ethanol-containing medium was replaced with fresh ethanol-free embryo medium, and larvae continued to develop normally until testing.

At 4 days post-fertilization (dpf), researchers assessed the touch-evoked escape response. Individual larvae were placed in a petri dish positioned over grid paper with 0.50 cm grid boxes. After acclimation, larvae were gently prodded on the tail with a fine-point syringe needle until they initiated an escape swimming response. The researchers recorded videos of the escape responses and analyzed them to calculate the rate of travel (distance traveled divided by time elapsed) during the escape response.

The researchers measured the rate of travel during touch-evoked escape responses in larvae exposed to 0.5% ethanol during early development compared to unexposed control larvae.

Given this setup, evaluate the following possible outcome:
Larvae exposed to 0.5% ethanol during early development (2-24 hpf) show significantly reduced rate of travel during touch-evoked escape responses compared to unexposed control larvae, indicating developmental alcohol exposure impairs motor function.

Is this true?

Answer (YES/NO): NO